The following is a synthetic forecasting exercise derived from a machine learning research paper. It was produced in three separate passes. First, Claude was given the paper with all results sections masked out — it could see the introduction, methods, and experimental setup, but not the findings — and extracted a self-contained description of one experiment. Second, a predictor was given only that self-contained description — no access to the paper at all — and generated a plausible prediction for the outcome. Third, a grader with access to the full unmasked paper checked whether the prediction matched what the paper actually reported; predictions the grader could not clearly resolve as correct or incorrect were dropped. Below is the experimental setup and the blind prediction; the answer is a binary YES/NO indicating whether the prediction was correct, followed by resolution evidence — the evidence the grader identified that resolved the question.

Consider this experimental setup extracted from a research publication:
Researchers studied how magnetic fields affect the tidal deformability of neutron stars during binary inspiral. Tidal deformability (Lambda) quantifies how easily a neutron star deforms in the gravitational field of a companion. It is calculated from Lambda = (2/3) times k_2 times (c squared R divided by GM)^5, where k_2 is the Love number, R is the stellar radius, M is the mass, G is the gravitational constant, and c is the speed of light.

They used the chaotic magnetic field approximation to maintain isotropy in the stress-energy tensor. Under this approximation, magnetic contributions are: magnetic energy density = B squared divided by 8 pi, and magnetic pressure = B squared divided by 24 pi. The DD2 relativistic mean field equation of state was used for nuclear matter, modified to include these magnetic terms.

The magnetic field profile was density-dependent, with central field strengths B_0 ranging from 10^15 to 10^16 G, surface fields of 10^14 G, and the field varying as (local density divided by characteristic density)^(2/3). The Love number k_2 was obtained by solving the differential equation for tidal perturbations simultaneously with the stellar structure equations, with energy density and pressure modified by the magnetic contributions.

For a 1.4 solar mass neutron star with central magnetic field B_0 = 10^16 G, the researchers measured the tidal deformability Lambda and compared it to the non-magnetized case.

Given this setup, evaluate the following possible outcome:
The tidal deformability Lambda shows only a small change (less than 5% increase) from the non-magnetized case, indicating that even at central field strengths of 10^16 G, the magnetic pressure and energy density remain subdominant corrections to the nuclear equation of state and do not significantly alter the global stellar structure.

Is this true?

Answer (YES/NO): NO